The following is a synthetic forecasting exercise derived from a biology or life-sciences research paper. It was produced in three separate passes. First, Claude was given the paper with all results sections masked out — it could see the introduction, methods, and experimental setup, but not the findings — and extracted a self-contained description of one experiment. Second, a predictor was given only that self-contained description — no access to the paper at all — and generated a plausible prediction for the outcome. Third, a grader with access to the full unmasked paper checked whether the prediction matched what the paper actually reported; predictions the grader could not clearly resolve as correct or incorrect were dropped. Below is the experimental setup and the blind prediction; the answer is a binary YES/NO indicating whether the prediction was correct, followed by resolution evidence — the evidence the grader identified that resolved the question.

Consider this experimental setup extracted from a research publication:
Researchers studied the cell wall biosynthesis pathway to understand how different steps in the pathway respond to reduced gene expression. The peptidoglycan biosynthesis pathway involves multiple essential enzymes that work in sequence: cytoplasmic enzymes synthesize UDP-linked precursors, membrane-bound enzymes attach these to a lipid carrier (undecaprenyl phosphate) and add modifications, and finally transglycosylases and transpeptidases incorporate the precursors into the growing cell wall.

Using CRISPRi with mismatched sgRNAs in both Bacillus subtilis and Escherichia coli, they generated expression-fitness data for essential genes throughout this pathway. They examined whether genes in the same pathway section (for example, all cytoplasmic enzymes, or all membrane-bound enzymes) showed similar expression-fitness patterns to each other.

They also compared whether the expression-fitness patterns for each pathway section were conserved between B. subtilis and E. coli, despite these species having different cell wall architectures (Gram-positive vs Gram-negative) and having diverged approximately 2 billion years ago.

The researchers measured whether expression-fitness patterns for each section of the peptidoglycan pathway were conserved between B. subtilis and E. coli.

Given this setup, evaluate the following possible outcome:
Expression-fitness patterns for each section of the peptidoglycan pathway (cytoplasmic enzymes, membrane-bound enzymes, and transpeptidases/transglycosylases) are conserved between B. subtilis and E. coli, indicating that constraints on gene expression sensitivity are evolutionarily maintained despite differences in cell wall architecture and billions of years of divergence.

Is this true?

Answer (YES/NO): NO